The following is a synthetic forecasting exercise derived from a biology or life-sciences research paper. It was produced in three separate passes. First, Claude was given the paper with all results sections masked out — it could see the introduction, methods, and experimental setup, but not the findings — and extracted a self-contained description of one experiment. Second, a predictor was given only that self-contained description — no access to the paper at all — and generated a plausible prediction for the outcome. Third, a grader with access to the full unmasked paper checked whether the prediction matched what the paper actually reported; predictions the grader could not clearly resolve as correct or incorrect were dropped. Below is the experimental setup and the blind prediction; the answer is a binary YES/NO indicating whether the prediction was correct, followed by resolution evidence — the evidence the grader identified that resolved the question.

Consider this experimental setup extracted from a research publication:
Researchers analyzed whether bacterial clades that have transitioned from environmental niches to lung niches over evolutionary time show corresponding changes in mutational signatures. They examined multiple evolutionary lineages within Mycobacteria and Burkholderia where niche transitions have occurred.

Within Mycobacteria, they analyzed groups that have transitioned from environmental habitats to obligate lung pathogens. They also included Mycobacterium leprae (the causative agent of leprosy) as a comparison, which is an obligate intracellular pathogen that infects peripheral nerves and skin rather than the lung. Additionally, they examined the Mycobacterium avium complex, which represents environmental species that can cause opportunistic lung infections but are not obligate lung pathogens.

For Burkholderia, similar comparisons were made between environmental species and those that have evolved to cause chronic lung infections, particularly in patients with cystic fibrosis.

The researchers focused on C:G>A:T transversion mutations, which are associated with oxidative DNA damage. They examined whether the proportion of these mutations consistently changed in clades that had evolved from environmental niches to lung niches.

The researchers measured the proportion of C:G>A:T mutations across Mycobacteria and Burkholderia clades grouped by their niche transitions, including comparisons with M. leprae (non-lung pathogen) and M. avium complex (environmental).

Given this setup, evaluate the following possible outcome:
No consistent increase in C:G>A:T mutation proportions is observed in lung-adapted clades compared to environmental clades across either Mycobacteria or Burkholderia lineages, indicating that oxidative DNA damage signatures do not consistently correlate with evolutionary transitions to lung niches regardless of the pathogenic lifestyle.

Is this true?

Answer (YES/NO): NO